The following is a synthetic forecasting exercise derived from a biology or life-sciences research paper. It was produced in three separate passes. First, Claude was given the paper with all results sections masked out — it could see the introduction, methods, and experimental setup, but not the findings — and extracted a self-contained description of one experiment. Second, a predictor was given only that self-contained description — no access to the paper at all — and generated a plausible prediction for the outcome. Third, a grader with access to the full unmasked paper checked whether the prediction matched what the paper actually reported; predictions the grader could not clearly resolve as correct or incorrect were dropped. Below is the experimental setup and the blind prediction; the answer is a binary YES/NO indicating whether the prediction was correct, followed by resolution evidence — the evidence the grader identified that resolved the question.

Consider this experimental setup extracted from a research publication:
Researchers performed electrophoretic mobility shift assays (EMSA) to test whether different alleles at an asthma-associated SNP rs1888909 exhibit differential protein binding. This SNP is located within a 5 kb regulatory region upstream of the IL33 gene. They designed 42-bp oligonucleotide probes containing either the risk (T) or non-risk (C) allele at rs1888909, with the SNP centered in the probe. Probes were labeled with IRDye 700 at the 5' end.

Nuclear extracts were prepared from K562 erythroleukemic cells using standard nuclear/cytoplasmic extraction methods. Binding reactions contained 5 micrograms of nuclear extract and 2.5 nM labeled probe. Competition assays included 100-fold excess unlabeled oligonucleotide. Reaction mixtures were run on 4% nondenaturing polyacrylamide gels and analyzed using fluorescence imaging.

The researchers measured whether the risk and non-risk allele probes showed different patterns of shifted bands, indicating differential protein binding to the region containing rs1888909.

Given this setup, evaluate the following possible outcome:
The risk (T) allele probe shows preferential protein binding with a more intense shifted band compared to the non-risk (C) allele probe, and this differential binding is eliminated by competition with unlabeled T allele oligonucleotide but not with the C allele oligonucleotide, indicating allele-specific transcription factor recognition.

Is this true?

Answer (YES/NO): NO